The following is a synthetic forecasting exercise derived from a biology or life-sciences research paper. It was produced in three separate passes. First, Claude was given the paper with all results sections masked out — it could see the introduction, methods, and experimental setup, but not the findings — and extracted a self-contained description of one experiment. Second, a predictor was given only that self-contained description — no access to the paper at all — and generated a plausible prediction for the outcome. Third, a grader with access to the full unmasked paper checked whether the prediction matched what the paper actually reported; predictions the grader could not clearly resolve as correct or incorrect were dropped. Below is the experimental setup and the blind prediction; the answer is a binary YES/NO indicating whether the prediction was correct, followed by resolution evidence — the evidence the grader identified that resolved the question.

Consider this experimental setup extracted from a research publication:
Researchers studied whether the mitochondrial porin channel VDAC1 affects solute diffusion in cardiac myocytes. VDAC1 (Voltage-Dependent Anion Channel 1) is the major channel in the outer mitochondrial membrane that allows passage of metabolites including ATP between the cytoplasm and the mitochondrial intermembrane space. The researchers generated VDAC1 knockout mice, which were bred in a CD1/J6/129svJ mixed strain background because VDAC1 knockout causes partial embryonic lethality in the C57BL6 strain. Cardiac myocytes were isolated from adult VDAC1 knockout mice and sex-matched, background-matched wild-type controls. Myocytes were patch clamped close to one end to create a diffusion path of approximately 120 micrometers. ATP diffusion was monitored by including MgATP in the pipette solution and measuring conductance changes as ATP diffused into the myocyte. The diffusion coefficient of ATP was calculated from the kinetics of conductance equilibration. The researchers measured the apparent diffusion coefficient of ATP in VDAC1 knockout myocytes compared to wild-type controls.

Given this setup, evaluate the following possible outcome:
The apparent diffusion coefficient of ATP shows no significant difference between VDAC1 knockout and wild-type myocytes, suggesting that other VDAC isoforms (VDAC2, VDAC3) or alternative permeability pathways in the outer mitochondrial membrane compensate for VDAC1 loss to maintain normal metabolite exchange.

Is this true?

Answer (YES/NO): NO